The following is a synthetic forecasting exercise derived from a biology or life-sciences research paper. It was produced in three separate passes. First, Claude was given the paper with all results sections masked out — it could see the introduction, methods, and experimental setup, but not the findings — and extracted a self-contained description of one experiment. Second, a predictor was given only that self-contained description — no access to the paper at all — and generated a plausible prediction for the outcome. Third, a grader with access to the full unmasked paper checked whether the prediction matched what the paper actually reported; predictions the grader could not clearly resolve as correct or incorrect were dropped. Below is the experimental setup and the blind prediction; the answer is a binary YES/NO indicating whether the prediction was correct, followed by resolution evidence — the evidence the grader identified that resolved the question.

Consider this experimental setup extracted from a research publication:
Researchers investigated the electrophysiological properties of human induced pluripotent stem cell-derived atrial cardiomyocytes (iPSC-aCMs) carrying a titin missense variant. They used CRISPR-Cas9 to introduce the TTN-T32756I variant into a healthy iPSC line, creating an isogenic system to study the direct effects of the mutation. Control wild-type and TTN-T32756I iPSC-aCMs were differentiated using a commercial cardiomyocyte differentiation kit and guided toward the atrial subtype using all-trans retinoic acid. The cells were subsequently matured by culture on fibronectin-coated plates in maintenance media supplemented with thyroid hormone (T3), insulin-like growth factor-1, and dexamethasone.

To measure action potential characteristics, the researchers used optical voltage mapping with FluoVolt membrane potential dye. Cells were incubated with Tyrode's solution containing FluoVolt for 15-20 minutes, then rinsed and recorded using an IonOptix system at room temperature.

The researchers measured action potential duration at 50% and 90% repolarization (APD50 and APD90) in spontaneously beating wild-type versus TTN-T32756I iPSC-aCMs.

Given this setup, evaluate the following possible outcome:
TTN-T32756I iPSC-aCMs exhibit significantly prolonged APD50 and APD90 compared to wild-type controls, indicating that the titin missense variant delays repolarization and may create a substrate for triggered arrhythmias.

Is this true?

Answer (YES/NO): NO